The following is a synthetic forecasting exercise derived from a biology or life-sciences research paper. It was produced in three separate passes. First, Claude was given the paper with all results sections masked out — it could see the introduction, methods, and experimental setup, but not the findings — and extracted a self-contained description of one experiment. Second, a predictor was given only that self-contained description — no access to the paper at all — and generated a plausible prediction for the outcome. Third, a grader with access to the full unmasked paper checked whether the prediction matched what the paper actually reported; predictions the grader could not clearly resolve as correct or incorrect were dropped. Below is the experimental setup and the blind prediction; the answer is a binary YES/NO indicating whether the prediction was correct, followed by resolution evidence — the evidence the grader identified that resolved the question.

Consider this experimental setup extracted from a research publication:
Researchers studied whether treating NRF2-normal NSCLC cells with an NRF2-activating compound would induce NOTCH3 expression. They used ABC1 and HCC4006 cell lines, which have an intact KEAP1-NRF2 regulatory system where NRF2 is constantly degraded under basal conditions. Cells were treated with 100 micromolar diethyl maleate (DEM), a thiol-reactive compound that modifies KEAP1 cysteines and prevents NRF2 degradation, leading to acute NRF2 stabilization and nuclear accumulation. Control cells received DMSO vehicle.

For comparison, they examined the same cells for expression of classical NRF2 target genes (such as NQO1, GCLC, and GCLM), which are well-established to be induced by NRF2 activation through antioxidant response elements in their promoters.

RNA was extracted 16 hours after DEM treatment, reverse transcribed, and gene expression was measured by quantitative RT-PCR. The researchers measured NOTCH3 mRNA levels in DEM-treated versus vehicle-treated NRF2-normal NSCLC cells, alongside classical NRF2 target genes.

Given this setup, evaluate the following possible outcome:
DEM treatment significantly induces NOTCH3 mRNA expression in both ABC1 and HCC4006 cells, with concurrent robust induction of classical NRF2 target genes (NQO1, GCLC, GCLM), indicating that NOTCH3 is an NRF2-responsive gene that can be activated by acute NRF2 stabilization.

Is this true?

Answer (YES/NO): NO